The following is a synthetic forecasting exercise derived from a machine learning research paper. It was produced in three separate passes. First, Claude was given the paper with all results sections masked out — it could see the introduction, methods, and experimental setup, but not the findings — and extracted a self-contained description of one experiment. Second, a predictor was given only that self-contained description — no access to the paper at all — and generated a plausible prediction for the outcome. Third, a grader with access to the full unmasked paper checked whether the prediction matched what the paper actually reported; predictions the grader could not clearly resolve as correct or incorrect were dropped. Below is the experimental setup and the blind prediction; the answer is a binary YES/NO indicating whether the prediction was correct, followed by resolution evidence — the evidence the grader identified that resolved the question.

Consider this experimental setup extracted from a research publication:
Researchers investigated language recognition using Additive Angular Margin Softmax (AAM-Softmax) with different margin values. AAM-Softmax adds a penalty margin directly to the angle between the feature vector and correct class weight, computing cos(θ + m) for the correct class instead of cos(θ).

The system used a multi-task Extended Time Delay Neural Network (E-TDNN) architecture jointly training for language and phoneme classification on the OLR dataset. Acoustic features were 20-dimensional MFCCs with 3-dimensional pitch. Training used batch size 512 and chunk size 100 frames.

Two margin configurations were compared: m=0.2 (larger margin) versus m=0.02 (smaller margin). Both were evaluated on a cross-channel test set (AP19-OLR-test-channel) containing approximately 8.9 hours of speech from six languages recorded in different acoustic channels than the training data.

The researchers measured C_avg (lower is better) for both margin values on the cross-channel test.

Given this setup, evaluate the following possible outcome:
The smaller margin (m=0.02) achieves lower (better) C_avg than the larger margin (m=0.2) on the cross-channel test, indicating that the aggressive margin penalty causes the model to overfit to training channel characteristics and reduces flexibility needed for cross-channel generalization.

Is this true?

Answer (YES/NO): NO